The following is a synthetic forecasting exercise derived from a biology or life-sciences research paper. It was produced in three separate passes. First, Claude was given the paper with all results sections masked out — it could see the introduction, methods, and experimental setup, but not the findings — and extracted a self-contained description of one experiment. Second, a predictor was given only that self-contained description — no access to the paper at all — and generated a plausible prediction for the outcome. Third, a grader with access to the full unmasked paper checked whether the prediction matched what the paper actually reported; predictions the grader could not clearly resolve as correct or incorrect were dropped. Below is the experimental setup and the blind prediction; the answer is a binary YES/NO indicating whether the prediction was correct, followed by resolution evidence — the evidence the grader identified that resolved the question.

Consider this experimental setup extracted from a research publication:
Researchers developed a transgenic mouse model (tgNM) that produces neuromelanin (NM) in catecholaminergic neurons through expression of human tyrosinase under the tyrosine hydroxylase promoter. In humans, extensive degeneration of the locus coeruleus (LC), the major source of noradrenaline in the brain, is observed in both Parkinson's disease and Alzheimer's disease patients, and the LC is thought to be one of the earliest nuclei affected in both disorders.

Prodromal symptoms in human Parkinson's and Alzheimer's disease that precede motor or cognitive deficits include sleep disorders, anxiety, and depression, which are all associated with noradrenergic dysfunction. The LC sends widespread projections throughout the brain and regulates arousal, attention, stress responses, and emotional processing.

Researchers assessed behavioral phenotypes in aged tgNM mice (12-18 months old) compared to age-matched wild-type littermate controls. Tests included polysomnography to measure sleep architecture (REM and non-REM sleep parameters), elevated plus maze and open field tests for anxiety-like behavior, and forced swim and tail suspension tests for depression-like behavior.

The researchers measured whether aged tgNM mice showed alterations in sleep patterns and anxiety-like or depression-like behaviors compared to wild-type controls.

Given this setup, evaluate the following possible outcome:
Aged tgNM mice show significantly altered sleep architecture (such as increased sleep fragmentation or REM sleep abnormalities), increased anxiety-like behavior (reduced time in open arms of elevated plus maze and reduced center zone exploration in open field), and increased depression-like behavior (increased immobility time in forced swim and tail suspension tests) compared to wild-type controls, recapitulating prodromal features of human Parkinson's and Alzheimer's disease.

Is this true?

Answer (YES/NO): YES